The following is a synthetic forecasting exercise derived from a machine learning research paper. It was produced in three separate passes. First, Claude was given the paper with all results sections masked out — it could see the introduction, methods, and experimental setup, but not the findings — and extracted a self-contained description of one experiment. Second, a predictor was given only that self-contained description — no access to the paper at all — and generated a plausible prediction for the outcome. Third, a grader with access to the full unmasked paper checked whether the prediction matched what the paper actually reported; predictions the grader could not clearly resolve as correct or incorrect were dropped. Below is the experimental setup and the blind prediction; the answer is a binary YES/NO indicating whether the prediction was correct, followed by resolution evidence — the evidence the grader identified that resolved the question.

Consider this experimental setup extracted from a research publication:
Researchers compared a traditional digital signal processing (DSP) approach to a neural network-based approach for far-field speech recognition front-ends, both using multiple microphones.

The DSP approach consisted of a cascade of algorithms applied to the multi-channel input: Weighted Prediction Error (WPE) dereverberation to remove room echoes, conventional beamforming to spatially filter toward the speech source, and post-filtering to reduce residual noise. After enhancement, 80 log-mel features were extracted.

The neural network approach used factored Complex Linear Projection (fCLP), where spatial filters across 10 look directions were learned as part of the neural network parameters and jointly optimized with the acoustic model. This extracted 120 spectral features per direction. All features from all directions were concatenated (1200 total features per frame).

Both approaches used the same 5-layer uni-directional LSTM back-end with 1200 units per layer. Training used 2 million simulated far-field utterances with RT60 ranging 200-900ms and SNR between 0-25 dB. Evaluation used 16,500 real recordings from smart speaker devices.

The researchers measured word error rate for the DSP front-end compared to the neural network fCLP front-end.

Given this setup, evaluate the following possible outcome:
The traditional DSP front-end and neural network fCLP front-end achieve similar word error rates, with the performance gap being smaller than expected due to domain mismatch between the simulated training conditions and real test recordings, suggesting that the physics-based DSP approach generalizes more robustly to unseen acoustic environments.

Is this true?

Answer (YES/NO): NO